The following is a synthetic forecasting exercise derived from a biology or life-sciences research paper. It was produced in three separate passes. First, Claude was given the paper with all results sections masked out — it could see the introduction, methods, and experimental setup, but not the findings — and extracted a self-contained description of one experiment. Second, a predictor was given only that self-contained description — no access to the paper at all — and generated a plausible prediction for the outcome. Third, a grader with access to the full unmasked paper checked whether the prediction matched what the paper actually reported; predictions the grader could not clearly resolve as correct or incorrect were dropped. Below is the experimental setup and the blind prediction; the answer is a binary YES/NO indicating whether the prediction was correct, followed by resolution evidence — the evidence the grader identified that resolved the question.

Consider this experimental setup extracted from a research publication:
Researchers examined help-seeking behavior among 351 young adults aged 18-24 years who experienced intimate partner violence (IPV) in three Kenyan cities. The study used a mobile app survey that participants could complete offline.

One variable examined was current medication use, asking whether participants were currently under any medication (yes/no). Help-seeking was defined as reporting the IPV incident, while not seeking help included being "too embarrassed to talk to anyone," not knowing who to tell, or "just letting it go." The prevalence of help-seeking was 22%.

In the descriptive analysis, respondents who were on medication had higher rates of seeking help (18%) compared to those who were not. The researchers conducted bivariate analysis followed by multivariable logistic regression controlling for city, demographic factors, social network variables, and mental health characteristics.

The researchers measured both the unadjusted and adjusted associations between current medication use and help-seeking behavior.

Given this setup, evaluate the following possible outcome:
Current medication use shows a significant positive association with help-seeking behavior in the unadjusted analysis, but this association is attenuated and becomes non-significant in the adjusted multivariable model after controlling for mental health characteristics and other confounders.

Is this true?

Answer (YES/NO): NO